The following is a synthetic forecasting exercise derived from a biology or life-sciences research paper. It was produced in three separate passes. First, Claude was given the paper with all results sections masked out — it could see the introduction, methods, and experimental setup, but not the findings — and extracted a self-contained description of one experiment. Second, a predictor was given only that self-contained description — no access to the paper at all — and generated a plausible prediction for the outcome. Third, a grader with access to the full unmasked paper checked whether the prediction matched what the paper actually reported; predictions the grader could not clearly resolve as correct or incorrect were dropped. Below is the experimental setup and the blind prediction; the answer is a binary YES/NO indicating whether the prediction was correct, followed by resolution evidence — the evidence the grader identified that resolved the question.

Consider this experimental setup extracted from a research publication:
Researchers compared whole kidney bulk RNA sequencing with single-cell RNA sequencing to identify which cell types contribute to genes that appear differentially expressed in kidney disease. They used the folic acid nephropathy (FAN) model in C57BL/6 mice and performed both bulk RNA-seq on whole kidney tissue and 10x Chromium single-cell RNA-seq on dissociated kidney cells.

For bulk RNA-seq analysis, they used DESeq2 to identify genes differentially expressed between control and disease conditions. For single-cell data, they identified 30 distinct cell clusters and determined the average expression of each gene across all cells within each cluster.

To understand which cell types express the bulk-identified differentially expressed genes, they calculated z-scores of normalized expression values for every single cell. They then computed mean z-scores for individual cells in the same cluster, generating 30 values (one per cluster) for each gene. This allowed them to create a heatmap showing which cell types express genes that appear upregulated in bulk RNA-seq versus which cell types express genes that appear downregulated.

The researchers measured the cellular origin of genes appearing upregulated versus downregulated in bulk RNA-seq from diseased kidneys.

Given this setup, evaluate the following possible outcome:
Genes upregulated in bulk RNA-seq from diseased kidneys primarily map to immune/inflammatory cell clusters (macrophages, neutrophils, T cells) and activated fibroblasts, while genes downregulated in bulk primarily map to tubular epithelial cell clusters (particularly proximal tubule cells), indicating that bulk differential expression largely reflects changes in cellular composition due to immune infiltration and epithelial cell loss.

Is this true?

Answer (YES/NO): YES